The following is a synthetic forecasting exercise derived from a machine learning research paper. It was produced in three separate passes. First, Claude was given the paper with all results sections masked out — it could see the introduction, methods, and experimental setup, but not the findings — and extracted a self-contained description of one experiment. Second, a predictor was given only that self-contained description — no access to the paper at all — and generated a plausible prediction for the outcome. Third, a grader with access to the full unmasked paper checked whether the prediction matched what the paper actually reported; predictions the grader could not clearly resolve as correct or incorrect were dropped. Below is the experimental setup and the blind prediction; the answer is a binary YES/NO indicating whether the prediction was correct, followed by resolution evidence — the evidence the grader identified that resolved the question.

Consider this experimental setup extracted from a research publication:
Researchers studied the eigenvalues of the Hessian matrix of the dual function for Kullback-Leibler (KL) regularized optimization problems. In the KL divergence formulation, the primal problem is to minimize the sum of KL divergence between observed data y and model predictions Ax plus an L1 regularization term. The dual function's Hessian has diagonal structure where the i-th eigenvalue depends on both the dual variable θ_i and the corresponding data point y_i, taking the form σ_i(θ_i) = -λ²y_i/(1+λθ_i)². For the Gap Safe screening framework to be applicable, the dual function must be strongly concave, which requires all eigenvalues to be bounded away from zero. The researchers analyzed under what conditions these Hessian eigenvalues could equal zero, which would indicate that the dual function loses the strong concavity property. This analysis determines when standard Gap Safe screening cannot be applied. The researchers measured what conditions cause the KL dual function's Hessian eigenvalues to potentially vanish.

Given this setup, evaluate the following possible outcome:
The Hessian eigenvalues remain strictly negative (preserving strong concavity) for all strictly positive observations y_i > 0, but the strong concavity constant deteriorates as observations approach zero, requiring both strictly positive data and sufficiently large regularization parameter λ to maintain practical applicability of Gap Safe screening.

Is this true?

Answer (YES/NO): NO